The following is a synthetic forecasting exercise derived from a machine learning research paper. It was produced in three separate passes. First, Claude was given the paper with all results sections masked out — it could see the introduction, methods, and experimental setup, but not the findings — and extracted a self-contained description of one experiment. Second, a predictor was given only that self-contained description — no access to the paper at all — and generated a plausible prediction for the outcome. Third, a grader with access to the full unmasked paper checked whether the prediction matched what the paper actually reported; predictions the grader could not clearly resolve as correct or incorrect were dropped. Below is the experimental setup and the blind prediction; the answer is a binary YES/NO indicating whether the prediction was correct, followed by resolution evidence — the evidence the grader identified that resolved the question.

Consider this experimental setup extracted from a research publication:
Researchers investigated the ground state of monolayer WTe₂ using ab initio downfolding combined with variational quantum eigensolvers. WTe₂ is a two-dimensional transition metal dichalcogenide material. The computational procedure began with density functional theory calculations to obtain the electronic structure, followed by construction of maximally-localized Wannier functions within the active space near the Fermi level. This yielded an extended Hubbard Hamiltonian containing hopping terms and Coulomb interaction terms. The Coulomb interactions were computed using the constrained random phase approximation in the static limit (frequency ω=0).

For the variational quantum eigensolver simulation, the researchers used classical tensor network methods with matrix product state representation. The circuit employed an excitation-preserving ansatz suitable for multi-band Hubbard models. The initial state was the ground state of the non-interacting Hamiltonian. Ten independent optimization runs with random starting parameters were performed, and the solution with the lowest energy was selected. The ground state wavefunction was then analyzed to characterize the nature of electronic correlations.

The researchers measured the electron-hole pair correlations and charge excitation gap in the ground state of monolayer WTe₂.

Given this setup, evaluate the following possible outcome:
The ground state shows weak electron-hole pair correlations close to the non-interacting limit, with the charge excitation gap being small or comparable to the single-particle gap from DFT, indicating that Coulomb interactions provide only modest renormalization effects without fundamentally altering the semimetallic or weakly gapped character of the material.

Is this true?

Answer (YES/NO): NO